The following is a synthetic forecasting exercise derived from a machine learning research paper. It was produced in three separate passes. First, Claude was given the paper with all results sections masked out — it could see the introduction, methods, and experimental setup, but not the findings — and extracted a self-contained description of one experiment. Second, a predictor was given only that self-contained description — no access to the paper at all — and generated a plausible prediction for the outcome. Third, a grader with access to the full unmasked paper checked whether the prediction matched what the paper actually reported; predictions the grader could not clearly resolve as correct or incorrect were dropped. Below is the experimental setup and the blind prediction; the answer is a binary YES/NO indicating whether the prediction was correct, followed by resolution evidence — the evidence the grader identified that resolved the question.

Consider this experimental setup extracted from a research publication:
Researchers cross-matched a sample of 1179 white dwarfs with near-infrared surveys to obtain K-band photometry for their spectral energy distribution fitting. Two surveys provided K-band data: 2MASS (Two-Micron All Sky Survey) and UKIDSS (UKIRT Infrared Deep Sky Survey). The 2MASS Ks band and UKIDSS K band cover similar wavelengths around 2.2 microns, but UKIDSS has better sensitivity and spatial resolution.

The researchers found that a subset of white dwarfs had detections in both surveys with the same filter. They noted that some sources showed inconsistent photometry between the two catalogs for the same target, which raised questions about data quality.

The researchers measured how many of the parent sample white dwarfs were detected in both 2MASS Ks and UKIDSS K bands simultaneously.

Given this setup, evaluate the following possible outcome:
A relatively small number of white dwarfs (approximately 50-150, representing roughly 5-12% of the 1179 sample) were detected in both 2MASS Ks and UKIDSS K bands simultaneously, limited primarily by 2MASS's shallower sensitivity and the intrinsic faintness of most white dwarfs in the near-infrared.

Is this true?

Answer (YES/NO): YES